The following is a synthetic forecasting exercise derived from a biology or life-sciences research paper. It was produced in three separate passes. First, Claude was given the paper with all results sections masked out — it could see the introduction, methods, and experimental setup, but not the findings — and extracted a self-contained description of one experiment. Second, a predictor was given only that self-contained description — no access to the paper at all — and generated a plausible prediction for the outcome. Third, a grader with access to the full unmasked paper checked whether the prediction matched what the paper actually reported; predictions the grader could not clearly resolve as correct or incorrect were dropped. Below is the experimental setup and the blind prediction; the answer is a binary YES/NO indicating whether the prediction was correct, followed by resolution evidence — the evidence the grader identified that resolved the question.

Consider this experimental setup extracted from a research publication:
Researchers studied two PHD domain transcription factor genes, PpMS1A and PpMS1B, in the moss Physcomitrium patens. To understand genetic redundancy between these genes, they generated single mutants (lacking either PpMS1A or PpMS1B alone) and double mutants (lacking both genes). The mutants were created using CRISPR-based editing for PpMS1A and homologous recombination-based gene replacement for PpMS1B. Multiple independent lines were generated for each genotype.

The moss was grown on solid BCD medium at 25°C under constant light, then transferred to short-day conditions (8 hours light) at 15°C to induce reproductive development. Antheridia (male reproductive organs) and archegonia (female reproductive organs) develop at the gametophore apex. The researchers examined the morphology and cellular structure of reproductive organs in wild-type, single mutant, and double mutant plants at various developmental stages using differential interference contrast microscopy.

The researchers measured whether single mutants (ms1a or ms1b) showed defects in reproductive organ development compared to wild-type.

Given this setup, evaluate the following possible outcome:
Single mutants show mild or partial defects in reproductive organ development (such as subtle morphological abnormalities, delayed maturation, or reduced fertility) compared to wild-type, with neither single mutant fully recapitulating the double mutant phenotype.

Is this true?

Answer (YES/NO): NO